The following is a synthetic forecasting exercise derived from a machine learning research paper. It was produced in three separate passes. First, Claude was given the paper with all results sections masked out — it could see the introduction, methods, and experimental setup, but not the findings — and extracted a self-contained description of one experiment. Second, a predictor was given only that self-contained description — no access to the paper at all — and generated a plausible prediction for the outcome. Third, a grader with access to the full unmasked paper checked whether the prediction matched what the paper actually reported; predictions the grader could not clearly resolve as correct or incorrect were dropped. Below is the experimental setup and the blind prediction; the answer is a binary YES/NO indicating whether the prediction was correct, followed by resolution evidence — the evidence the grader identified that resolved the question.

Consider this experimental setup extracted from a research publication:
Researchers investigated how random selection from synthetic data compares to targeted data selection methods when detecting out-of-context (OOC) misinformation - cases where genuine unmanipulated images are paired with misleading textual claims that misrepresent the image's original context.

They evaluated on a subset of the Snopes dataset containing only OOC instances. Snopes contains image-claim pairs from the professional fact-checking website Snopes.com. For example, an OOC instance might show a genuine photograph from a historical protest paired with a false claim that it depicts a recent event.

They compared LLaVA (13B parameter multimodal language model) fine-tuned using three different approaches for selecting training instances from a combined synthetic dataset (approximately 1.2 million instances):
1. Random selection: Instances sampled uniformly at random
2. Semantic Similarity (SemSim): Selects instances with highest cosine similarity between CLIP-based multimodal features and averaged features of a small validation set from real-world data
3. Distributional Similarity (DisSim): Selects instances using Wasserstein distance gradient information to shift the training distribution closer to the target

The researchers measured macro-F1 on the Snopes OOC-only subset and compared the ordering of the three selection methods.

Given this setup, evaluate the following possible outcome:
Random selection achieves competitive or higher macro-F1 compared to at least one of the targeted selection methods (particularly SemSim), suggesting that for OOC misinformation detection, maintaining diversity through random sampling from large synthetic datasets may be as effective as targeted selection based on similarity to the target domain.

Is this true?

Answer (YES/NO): YES